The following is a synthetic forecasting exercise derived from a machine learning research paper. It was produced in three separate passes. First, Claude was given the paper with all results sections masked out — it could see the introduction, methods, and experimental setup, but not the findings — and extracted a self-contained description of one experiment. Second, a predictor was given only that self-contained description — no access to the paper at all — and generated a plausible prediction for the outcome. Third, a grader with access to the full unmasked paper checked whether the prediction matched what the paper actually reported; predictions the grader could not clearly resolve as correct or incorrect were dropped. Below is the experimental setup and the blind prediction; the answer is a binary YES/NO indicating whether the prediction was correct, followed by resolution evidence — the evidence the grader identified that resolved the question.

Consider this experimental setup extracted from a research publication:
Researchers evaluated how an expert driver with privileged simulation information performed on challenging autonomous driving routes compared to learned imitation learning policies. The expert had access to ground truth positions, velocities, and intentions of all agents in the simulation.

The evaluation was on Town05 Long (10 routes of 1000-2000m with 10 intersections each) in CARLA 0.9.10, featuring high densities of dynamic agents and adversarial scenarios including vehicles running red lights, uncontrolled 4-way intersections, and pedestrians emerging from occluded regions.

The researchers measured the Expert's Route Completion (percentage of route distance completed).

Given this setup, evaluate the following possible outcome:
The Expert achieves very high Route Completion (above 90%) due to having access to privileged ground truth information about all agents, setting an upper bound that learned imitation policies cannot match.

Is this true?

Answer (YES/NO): NO